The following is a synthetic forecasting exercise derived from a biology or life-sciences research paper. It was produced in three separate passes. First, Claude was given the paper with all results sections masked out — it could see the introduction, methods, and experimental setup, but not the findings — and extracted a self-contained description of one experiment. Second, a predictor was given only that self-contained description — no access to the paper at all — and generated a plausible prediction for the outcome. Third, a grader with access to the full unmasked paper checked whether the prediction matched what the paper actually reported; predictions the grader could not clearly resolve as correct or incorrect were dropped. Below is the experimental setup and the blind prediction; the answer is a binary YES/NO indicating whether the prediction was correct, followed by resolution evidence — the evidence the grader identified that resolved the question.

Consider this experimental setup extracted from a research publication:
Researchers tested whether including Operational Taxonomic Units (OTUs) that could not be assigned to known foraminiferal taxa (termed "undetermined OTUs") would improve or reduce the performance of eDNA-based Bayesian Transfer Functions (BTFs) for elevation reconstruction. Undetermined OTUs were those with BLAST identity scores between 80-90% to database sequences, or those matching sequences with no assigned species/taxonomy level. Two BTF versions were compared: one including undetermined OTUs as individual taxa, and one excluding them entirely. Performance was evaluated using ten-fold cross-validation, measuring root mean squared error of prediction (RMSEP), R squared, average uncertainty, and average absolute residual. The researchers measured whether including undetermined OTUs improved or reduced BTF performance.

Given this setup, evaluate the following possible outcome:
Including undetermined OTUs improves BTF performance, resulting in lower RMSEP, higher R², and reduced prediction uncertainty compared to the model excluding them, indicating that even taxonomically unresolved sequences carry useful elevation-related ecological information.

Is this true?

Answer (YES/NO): YES